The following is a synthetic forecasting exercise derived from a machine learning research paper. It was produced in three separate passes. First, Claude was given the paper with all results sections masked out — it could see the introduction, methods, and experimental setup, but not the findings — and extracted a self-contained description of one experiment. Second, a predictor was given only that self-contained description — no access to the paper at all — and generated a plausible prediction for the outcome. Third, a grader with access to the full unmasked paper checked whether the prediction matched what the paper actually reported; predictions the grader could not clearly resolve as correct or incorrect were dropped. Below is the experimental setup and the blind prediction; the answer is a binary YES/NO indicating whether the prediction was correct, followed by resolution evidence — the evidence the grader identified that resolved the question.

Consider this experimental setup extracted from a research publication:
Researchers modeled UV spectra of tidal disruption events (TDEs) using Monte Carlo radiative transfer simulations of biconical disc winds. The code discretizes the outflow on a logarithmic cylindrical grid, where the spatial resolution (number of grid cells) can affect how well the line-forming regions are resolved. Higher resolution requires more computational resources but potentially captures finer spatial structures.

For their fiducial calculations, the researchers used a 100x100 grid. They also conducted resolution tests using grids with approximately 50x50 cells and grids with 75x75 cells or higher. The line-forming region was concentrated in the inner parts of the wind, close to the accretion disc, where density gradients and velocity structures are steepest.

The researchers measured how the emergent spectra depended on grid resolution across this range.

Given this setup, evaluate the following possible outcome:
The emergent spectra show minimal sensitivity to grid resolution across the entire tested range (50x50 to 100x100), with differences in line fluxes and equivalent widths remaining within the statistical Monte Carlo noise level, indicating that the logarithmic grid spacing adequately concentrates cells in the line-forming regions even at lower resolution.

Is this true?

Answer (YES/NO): NO